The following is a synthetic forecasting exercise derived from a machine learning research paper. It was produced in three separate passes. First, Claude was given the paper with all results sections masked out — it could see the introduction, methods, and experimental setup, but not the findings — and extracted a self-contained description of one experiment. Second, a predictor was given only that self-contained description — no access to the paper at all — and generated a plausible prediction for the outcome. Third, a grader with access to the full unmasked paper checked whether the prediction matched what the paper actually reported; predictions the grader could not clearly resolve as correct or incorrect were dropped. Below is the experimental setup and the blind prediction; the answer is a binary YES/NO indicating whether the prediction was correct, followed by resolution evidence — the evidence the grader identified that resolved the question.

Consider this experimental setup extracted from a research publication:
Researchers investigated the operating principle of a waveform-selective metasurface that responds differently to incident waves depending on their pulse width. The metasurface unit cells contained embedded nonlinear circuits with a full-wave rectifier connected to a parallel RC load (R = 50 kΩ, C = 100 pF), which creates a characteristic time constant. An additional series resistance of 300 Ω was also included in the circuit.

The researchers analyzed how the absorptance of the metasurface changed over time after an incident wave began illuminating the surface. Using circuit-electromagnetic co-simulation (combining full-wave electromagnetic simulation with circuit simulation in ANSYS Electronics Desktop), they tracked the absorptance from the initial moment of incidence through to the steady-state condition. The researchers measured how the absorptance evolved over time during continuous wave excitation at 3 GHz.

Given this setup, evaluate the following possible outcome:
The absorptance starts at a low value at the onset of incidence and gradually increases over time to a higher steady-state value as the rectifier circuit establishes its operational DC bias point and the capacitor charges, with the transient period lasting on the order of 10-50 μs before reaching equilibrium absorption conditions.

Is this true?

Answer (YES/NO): NO